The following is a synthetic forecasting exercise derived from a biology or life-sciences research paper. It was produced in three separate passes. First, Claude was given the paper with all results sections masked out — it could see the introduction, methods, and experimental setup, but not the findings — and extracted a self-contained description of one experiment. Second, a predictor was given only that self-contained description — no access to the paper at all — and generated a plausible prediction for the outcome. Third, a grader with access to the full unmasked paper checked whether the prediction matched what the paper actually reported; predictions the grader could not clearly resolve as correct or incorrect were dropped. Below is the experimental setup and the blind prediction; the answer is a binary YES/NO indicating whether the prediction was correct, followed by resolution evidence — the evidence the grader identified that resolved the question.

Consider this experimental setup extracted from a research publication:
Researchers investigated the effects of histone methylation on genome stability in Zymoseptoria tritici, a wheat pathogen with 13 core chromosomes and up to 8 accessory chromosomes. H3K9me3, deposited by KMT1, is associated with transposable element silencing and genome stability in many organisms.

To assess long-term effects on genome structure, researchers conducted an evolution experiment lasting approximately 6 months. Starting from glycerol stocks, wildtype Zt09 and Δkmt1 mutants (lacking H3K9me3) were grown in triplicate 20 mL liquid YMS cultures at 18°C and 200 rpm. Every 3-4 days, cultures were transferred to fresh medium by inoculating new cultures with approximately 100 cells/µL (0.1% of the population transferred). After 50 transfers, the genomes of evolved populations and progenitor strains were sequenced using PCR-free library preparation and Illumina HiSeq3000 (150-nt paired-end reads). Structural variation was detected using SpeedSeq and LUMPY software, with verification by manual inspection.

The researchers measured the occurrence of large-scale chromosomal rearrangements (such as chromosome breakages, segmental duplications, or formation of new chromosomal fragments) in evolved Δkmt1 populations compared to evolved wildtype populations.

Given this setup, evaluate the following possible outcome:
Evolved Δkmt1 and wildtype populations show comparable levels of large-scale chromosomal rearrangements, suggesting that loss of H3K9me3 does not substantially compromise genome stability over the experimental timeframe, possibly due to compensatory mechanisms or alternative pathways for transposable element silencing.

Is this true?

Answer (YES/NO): NO